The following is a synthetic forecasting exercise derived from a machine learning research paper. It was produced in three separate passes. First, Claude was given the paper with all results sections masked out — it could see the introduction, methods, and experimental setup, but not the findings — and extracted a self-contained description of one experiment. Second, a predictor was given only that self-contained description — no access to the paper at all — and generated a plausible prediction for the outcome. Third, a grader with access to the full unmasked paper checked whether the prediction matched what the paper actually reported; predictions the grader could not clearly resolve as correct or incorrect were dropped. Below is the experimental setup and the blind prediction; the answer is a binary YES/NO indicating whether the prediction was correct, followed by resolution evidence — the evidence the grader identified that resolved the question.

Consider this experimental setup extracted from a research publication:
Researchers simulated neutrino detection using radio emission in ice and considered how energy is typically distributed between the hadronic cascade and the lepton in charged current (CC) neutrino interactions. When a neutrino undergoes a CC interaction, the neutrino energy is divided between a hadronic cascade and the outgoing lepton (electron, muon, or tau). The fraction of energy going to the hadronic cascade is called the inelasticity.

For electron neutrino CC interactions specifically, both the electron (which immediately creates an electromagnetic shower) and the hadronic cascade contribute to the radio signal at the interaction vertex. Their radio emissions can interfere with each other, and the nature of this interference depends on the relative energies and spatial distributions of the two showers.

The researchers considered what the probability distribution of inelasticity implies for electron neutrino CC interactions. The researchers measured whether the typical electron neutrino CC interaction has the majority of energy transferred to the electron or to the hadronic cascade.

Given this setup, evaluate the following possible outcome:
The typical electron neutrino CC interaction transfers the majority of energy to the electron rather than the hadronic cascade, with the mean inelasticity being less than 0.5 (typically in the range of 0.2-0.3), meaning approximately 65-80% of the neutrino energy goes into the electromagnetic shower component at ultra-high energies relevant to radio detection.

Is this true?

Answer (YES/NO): YES